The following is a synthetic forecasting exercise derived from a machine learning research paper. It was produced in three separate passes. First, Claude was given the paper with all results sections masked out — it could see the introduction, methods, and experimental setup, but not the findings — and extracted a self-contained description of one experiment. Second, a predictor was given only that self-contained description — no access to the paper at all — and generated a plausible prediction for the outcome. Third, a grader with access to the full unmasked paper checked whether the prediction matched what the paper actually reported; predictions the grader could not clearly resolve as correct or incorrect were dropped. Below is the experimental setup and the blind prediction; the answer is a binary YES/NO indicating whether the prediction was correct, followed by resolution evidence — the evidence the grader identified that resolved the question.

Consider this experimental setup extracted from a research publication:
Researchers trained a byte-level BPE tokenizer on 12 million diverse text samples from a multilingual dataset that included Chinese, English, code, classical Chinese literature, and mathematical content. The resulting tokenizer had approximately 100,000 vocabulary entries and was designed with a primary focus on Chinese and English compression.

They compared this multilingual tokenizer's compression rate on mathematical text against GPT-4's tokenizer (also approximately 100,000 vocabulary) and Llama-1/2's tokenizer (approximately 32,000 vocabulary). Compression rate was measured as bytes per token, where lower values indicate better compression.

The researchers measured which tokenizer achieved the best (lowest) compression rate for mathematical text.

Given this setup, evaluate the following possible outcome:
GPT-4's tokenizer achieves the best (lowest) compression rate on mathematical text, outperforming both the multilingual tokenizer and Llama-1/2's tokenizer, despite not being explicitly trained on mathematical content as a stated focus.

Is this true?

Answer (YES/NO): YES